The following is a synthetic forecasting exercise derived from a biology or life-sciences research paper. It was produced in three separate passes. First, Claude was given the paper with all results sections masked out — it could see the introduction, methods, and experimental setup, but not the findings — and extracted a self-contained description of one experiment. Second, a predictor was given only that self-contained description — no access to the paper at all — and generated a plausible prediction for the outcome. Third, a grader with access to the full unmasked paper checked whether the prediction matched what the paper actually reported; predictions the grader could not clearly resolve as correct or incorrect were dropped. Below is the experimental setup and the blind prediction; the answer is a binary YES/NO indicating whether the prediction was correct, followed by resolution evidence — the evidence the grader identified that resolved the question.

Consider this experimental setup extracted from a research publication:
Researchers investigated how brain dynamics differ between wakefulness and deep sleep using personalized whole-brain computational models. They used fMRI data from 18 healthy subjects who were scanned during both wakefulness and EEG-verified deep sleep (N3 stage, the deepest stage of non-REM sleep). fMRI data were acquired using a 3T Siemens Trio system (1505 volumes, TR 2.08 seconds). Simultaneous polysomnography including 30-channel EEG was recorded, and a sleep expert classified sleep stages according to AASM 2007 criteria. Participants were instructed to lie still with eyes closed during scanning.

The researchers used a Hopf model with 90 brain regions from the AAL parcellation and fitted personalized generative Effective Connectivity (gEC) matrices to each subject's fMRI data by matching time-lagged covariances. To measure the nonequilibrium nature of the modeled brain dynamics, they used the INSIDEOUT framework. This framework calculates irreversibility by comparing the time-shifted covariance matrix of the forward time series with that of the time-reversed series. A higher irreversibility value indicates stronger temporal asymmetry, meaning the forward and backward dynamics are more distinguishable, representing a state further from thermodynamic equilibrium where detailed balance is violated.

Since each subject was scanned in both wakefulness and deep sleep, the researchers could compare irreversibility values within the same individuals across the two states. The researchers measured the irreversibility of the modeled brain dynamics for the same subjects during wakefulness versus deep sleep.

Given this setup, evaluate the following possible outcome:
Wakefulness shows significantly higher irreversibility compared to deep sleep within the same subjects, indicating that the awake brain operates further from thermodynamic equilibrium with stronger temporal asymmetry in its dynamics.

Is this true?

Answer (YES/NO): YES